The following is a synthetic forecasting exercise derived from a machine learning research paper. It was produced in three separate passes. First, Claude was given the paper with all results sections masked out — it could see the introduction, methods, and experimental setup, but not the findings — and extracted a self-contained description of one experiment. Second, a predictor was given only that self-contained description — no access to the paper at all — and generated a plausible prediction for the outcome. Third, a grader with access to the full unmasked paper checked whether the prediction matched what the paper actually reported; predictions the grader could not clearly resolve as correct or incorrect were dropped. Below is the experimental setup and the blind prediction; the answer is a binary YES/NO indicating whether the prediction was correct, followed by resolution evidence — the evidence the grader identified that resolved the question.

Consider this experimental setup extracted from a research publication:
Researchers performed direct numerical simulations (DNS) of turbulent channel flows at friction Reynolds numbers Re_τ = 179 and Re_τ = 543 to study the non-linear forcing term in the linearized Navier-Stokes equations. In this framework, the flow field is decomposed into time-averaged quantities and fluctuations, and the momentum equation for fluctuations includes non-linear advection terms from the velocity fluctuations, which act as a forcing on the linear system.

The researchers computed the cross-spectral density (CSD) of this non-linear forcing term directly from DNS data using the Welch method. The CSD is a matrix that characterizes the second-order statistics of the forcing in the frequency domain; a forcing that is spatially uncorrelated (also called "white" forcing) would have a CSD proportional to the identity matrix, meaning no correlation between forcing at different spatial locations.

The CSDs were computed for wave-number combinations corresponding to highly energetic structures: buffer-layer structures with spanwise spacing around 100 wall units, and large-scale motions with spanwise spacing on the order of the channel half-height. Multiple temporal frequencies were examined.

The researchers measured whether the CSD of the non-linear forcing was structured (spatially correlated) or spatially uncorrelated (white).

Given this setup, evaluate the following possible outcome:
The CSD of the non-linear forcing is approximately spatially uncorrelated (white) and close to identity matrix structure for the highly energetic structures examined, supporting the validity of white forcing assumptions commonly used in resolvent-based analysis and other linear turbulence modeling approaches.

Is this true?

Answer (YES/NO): NO